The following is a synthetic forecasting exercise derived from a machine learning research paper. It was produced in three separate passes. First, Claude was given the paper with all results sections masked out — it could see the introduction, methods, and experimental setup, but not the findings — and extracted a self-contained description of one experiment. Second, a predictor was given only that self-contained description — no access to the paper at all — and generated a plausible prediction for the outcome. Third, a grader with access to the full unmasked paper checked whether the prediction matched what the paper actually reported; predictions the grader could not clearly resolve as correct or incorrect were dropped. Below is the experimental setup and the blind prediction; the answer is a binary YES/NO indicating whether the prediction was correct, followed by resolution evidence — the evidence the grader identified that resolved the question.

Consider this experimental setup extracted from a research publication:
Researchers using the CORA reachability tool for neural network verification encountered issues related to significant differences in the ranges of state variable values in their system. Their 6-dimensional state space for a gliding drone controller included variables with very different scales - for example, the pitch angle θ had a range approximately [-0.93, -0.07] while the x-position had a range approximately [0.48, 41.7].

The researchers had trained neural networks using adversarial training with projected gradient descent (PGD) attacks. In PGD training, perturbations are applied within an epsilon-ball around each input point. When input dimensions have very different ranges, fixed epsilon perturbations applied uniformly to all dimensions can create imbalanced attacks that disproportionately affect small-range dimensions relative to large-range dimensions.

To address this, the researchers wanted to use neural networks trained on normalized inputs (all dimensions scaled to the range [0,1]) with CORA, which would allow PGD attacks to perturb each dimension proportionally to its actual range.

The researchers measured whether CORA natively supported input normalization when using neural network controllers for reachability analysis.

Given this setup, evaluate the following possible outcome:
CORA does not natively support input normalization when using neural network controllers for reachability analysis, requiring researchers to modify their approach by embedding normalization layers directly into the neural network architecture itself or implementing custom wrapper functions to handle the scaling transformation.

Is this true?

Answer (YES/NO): YES